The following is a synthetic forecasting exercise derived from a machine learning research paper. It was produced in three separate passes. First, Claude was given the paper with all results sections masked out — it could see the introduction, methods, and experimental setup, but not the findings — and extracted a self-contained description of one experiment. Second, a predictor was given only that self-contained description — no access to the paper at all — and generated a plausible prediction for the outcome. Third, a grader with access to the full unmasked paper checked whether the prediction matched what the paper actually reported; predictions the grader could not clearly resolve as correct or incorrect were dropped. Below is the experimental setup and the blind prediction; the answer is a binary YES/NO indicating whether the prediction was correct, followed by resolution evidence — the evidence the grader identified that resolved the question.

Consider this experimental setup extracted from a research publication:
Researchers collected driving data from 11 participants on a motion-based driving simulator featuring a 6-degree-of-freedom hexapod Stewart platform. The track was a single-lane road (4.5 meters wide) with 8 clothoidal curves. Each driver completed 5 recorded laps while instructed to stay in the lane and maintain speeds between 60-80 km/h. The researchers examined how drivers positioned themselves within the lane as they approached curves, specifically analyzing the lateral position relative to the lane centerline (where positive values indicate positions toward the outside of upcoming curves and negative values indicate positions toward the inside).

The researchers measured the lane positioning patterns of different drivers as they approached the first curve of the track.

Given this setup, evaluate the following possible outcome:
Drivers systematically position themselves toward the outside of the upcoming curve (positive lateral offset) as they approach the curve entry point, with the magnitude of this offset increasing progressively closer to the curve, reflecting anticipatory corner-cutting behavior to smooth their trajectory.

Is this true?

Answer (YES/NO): NO